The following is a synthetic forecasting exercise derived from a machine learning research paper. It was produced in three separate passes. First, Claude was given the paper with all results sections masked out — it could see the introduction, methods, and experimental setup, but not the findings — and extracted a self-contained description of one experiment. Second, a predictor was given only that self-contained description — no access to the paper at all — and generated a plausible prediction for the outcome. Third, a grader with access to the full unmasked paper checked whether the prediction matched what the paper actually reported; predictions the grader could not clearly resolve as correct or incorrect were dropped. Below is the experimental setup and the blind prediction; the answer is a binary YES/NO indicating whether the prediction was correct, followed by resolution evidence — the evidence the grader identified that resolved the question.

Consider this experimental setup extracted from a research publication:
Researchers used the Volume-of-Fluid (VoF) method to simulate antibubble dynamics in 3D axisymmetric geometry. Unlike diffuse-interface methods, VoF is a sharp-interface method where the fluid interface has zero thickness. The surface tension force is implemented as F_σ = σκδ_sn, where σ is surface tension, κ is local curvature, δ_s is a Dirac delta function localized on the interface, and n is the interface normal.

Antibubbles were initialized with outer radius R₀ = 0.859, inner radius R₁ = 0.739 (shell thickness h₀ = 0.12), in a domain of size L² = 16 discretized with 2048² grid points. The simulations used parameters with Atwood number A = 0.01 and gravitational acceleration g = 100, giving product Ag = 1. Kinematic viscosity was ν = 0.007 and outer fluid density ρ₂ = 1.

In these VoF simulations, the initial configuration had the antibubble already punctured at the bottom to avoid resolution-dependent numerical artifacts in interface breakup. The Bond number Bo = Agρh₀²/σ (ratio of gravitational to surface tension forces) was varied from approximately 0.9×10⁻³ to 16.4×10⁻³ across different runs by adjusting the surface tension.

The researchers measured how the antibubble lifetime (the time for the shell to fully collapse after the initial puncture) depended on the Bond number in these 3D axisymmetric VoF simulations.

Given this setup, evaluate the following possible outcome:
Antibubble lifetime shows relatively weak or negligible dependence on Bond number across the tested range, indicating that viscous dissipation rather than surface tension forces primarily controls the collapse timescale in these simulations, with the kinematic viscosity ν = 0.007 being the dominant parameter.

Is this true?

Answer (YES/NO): NO